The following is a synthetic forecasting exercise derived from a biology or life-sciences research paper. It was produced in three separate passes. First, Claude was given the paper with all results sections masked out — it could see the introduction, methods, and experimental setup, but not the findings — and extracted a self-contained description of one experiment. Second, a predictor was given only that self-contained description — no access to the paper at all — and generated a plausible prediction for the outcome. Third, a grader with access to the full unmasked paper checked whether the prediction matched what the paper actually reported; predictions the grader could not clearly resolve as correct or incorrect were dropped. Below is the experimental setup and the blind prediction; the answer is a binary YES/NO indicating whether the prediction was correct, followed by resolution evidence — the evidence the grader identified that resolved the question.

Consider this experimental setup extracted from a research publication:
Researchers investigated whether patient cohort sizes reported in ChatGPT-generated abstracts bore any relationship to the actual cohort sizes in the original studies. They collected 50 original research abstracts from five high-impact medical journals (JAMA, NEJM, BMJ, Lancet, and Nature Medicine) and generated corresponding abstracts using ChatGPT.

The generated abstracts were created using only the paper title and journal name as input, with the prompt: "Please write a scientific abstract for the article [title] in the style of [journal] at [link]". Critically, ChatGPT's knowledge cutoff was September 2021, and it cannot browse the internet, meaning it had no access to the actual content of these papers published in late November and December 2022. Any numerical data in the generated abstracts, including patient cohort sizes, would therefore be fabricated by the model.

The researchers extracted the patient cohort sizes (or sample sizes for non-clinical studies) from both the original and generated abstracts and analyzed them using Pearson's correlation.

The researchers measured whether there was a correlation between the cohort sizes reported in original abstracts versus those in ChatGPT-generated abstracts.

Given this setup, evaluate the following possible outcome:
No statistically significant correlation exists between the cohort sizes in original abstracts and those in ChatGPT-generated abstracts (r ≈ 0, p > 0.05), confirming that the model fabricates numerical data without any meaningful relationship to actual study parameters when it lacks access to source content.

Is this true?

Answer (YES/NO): NO